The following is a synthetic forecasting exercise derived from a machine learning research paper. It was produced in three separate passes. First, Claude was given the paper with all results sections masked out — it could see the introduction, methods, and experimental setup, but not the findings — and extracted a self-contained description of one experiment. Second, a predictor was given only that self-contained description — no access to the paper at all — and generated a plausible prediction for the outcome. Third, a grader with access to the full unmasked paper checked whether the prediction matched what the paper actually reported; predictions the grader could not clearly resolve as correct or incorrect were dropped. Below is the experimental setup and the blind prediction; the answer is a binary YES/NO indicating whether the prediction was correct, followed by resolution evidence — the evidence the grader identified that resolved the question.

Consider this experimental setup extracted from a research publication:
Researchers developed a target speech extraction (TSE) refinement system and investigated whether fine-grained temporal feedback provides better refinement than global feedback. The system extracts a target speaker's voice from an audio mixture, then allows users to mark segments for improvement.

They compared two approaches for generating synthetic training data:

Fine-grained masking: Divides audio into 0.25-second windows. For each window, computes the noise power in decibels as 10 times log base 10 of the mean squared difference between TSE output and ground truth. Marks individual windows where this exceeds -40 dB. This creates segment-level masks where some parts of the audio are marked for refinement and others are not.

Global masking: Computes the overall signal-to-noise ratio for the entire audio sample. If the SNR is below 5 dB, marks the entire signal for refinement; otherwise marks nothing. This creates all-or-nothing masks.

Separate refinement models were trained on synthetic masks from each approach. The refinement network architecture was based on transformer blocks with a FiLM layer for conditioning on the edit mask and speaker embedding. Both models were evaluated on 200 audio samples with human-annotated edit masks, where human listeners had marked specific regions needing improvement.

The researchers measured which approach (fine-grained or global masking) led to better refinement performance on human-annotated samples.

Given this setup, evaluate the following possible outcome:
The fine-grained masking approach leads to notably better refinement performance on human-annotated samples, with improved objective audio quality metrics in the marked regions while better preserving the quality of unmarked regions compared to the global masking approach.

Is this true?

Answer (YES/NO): YES